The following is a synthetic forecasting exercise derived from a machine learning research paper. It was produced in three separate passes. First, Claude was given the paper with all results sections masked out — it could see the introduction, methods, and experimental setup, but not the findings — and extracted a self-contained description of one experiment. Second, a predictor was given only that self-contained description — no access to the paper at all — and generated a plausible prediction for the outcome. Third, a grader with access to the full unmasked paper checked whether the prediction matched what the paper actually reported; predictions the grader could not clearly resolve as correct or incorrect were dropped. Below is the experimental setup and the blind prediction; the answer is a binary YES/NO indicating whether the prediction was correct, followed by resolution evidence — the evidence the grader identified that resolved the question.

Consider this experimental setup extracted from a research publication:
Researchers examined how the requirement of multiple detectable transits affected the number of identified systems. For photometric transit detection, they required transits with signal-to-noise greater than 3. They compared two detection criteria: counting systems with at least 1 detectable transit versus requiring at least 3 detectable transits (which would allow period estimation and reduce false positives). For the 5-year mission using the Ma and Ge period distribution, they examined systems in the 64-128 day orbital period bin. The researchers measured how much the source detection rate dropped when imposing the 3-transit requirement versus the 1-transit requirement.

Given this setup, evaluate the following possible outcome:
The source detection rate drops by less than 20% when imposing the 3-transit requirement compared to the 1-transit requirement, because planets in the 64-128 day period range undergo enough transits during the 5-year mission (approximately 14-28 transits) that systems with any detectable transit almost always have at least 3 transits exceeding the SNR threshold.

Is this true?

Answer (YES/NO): NO